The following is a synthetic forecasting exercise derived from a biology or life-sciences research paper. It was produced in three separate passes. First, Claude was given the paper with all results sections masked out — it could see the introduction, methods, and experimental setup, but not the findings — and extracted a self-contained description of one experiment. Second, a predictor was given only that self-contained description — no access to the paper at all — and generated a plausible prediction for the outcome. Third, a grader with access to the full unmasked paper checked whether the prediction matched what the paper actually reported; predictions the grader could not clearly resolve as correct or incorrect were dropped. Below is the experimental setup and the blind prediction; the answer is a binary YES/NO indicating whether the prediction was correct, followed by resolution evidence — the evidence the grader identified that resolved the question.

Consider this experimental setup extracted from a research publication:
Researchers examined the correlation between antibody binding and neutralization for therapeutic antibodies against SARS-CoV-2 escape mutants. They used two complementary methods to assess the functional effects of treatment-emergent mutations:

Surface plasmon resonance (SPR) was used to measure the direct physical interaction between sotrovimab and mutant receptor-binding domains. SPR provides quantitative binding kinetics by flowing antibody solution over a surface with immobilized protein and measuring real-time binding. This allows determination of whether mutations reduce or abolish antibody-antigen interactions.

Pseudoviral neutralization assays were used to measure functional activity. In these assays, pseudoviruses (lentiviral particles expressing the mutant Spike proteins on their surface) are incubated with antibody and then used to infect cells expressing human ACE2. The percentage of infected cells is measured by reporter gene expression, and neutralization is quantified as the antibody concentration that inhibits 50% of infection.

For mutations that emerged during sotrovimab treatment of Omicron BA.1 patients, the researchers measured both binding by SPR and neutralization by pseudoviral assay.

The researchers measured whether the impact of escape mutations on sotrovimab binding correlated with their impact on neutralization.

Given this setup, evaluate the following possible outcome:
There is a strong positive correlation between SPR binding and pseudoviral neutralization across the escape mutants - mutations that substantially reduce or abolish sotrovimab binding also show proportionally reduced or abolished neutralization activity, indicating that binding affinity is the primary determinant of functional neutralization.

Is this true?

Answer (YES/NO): YES